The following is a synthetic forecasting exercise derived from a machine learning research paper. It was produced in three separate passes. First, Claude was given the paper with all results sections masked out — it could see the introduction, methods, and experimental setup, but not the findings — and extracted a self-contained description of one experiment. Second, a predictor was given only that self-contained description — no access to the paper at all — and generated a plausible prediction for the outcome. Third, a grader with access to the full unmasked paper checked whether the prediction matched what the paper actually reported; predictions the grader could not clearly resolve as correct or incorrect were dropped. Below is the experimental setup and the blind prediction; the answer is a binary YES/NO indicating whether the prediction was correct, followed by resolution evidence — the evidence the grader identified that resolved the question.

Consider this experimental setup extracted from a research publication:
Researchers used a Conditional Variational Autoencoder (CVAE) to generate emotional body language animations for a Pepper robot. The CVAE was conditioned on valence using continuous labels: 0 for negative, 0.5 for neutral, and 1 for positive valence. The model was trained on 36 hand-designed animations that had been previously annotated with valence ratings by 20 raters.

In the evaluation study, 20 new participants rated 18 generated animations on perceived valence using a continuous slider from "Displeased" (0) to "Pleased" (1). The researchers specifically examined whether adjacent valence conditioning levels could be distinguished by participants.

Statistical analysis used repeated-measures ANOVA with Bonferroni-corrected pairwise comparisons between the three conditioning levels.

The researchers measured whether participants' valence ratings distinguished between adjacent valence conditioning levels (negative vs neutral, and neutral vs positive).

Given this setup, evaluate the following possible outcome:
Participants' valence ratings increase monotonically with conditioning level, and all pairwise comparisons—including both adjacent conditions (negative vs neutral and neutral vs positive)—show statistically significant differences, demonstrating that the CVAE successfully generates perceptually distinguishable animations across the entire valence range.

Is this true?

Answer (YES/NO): NO